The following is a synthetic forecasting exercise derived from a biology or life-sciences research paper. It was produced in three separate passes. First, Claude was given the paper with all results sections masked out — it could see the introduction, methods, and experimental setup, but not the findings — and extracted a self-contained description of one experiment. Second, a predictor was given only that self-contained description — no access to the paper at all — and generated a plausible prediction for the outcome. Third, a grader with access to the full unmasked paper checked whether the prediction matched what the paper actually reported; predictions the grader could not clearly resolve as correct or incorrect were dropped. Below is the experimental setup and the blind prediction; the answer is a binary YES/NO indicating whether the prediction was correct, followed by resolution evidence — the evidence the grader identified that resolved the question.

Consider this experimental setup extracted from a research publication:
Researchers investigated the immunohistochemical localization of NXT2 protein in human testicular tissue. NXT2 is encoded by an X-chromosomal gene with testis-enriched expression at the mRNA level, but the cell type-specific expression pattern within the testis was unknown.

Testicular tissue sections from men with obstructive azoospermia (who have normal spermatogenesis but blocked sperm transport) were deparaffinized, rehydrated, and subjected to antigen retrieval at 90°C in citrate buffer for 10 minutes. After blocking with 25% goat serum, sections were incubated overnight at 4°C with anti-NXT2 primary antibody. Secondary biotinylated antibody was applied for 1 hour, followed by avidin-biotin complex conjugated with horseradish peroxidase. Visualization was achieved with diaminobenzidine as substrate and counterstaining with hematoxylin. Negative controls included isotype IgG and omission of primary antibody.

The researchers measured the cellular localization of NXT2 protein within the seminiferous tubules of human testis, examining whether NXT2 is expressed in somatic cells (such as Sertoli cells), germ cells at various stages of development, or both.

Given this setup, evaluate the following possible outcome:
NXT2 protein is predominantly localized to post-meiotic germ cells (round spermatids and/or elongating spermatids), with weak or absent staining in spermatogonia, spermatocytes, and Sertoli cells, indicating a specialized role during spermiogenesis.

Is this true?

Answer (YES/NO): NO